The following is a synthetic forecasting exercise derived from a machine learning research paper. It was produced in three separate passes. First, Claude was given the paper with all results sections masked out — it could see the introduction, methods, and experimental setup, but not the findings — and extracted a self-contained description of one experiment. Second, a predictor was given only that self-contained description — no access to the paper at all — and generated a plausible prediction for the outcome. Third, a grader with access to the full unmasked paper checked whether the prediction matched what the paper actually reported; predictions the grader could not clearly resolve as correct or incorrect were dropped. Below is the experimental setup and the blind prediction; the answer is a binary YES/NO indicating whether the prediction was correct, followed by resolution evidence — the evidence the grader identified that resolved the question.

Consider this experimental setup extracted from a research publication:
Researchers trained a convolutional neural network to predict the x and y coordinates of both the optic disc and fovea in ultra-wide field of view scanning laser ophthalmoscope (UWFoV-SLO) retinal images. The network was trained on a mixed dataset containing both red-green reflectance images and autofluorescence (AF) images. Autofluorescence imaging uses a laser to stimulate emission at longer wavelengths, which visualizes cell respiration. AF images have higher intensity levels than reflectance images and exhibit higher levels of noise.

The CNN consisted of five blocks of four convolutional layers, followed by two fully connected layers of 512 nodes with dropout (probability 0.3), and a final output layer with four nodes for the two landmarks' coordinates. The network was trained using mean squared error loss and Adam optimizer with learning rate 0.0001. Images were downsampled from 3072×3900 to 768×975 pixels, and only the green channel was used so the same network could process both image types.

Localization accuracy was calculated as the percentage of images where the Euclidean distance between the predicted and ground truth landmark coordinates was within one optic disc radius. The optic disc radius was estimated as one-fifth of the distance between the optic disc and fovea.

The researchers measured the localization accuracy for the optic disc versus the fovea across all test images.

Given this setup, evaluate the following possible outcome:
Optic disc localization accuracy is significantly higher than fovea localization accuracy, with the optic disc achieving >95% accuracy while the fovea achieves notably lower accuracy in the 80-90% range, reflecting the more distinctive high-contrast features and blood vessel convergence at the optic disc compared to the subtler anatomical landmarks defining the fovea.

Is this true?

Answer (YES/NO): NO